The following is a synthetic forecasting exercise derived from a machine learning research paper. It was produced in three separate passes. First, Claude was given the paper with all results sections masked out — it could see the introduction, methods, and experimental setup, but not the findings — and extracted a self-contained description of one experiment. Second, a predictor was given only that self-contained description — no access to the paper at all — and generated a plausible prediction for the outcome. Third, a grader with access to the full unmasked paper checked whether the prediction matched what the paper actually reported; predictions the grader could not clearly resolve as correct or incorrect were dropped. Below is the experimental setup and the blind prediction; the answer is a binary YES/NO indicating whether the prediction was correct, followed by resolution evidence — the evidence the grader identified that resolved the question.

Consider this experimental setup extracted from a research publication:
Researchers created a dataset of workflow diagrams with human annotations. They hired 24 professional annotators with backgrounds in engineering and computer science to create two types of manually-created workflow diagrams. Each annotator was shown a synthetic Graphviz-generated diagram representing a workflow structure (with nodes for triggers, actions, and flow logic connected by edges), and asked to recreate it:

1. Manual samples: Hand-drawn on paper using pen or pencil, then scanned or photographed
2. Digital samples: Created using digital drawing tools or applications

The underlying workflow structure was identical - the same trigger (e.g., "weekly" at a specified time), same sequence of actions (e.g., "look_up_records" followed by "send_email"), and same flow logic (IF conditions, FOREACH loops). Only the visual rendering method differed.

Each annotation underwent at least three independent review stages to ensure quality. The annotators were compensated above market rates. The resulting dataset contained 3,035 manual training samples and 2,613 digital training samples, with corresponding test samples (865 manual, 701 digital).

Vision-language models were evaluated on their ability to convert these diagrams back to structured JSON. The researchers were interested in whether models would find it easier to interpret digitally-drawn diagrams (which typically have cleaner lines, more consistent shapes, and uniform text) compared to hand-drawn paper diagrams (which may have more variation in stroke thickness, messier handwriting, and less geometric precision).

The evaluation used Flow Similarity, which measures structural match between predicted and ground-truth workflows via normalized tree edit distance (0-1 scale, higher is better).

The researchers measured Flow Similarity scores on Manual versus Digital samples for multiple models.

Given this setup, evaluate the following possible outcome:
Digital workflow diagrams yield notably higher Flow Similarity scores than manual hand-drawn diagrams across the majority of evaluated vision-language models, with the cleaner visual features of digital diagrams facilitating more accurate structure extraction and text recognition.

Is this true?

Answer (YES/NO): YES